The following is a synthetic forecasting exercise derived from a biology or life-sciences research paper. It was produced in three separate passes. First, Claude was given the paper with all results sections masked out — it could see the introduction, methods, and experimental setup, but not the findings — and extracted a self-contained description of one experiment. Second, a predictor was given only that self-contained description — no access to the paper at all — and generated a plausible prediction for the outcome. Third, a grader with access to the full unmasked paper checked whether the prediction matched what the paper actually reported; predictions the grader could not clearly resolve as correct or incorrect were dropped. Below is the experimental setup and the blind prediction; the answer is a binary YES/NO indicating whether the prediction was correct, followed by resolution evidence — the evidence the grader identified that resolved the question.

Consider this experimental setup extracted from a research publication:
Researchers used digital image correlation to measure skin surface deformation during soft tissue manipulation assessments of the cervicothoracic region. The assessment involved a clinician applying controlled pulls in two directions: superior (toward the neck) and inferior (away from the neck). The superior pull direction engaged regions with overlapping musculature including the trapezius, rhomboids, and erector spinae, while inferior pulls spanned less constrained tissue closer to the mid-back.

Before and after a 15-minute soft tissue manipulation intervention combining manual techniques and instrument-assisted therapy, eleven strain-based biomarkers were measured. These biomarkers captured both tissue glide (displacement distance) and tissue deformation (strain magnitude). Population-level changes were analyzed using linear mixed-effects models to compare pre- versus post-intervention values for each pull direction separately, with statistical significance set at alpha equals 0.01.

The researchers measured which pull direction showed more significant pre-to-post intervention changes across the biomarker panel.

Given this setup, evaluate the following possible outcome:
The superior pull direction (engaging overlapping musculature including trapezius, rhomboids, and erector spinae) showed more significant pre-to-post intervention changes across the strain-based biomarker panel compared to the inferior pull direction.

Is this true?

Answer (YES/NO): YES